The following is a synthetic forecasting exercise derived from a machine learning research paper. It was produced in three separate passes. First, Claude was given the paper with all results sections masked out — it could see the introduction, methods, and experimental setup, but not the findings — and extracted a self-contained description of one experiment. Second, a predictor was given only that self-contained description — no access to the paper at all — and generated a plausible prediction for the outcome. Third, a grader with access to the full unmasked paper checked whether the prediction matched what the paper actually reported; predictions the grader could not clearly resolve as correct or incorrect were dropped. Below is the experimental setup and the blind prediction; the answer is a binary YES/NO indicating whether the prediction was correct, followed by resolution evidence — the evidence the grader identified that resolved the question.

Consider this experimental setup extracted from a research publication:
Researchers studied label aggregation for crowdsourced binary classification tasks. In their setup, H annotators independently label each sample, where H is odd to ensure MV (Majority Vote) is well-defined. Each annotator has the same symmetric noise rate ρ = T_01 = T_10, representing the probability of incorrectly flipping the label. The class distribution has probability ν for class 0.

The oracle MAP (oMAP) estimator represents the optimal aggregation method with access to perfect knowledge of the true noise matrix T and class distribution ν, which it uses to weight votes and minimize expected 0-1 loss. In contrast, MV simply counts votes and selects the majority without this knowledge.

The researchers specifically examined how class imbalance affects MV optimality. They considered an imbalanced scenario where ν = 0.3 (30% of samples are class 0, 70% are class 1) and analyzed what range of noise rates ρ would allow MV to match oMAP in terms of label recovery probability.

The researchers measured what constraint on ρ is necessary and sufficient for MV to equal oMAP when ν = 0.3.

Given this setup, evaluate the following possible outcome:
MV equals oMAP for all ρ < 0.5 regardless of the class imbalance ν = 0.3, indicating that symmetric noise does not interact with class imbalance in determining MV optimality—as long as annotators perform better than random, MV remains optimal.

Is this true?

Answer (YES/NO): NO